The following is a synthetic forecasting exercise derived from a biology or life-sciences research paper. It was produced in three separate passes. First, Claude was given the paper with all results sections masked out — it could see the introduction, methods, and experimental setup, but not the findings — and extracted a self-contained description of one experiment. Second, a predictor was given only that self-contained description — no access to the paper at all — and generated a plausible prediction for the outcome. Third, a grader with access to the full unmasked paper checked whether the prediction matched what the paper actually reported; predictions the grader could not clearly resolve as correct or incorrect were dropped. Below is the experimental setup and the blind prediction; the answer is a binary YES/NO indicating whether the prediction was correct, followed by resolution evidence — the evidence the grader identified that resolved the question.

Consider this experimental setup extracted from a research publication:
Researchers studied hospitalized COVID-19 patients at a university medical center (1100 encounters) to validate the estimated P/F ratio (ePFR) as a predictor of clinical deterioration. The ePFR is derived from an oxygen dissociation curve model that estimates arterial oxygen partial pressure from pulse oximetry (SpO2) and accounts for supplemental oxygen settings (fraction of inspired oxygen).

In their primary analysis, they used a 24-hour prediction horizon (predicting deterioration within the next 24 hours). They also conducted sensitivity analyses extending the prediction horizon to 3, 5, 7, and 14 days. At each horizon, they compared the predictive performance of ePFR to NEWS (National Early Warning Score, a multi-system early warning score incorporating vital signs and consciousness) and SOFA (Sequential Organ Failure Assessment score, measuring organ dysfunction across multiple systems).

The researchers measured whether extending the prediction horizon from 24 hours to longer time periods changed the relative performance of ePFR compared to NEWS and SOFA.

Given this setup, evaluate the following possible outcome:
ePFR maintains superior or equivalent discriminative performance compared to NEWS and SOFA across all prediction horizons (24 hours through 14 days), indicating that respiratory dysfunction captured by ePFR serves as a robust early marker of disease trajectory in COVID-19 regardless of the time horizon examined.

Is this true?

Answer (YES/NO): YES